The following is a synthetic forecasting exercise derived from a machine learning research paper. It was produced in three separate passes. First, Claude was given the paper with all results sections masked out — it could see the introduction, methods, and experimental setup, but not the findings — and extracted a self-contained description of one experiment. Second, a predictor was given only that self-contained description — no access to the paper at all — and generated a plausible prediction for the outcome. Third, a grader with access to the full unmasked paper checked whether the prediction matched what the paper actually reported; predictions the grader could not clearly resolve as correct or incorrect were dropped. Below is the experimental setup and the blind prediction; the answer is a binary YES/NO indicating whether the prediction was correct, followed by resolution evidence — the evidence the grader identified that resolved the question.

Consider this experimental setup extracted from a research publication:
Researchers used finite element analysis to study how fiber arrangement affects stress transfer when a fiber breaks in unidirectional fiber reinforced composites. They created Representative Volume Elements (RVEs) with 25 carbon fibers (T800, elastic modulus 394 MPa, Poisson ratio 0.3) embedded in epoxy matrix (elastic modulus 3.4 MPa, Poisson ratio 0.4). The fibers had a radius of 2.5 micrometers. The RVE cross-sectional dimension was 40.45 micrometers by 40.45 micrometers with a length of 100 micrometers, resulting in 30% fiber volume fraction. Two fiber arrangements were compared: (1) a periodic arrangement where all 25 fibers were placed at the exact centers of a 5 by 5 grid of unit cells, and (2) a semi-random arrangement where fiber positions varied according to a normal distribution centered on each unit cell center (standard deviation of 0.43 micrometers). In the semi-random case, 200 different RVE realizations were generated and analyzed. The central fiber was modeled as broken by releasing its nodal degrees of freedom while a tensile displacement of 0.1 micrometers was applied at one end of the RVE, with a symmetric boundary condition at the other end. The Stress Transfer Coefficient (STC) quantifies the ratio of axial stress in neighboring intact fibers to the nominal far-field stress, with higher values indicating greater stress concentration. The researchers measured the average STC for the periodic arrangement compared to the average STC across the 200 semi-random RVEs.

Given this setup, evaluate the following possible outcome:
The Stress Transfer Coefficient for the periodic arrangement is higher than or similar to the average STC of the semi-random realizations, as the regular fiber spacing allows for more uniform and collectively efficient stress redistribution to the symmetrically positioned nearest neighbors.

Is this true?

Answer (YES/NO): YES